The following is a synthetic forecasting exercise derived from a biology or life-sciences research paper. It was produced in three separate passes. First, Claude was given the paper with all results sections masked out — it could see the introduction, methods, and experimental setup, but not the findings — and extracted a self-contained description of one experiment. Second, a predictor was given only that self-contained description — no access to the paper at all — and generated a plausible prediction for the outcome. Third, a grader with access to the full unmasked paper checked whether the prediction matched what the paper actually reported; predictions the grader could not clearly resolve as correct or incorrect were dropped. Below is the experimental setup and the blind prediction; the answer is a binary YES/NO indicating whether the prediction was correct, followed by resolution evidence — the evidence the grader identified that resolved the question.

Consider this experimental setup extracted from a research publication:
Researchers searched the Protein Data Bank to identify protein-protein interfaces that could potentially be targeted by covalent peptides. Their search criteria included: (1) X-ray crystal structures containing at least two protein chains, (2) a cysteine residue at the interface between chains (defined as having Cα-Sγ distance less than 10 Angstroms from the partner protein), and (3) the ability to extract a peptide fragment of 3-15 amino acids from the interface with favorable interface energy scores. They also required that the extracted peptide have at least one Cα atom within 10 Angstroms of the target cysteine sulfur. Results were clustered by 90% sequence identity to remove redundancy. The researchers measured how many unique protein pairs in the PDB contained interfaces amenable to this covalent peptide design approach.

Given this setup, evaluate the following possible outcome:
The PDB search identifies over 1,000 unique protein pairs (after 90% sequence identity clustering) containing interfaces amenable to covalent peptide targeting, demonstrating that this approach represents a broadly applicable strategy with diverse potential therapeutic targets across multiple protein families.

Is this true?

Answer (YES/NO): YES